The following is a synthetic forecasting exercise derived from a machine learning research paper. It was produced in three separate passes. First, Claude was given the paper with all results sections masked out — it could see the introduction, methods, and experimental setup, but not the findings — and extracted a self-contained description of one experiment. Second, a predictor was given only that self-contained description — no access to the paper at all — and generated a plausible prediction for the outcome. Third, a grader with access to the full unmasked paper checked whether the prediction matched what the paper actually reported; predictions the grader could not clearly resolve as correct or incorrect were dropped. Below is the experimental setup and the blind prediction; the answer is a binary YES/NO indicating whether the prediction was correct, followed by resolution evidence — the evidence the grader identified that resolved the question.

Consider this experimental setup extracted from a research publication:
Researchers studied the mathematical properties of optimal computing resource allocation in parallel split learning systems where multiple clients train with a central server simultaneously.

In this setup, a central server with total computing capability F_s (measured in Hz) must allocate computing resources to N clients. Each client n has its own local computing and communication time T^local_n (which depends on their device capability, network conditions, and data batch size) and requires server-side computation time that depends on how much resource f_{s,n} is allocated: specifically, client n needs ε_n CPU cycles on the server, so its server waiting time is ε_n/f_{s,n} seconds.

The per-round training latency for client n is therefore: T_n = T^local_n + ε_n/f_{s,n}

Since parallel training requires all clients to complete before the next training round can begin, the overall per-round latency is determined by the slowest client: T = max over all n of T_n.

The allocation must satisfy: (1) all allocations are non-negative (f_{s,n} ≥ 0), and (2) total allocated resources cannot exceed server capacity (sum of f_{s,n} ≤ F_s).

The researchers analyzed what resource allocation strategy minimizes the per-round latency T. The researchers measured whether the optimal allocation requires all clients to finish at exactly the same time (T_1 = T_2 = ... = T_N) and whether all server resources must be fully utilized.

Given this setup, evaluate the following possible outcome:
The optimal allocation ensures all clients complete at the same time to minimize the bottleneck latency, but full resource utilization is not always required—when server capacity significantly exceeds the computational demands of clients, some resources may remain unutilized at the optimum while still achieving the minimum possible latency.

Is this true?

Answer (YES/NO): NO